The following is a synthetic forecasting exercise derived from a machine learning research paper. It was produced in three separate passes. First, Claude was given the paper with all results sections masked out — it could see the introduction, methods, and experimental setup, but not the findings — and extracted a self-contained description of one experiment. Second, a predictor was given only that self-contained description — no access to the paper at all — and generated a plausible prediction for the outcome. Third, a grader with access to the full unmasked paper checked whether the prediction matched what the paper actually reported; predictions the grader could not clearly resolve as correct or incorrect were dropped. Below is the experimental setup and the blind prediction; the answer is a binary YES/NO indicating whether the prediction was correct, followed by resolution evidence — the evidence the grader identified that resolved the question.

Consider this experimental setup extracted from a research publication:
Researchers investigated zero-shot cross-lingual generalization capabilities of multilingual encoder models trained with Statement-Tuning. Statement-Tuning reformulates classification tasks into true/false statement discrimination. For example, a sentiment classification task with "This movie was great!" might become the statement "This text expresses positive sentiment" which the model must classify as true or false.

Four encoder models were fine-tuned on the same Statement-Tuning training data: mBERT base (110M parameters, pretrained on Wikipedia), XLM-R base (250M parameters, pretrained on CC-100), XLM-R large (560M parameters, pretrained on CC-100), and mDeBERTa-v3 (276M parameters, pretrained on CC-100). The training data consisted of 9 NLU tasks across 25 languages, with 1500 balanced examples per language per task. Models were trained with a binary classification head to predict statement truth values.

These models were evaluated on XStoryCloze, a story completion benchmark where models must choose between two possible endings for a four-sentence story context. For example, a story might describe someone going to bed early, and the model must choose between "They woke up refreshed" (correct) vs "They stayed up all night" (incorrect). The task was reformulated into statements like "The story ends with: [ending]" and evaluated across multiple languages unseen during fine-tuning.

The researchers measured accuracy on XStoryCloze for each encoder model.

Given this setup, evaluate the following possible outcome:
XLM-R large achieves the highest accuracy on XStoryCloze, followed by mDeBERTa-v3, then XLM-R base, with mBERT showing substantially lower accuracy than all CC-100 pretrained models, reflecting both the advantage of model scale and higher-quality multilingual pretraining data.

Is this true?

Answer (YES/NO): YES